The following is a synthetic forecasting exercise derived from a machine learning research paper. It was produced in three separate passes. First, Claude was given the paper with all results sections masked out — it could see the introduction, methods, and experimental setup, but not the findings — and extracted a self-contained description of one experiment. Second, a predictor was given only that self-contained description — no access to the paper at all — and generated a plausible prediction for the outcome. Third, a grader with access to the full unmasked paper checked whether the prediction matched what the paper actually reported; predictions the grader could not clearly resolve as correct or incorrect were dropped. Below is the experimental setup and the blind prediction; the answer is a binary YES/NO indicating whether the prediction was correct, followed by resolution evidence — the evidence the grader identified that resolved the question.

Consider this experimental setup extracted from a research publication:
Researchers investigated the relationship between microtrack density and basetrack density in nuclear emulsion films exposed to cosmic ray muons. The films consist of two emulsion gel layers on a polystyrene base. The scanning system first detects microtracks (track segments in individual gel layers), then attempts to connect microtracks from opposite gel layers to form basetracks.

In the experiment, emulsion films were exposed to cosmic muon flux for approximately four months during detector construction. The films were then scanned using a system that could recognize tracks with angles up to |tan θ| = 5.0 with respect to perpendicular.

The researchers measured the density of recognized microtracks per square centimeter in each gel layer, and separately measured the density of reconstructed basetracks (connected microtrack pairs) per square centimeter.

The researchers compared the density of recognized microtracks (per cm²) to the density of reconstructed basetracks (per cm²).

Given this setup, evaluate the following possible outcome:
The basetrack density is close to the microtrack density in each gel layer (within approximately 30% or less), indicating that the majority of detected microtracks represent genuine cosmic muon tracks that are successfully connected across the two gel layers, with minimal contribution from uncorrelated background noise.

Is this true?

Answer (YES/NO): NO